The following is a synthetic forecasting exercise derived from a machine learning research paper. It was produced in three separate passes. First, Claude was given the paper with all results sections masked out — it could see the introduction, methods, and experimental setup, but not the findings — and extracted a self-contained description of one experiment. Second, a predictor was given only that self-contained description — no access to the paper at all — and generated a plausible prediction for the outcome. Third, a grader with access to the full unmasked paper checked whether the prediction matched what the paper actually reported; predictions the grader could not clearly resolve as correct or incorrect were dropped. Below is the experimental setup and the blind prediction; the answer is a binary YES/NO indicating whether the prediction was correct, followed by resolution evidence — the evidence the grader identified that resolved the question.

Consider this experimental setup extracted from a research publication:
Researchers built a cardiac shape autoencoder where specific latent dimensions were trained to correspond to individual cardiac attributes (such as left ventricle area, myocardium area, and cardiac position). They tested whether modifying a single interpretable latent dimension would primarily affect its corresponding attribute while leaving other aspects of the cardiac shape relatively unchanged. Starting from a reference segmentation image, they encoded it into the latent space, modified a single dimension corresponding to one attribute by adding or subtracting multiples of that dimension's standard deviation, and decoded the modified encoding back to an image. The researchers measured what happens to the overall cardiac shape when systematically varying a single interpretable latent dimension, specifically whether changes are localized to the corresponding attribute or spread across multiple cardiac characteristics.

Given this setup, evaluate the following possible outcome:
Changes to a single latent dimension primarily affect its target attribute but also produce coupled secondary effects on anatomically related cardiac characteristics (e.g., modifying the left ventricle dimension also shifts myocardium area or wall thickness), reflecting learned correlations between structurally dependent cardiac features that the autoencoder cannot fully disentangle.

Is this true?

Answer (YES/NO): NO